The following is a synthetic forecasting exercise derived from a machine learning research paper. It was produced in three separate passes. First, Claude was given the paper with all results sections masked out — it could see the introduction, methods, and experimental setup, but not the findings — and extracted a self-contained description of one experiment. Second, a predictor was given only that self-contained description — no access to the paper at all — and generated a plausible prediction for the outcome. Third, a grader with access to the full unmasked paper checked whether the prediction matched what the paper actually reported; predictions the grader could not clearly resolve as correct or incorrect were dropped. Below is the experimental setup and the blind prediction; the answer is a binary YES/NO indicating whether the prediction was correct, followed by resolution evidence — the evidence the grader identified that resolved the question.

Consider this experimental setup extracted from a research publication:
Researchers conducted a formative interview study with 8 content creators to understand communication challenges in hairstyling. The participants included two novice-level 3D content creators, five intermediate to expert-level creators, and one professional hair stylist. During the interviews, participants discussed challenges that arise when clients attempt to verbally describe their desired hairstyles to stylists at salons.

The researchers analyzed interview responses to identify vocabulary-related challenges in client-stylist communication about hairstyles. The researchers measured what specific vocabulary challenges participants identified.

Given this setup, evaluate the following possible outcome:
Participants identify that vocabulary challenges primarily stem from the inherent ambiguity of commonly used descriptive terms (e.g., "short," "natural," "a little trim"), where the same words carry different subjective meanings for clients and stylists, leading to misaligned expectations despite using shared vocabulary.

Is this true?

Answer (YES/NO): NO